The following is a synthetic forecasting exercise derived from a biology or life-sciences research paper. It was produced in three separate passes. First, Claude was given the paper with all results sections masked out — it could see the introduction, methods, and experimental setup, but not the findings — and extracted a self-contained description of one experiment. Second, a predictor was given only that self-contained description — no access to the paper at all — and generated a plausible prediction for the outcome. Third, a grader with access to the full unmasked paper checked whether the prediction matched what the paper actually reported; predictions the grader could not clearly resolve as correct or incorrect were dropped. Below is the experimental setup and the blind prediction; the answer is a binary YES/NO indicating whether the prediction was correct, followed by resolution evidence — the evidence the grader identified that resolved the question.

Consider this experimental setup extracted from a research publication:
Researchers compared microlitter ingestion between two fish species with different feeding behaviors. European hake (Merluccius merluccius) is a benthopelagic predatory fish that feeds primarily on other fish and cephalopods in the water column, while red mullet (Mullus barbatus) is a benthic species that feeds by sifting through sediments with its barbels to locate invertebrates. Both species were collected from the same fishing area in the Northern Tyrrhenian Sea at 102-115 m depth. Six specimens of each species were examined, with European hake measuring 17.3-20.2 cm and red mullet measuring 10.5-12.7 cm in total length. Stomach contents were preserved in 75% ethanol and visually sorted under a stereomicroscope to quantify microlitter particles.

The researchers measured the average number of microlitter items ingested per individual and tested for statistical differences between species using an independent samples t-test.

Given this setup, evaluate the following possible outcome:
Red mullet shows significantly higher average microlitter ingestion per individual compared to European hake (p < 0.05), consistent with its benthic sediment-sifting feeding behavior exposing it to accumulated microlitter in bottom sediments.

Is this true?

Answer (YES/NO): NO